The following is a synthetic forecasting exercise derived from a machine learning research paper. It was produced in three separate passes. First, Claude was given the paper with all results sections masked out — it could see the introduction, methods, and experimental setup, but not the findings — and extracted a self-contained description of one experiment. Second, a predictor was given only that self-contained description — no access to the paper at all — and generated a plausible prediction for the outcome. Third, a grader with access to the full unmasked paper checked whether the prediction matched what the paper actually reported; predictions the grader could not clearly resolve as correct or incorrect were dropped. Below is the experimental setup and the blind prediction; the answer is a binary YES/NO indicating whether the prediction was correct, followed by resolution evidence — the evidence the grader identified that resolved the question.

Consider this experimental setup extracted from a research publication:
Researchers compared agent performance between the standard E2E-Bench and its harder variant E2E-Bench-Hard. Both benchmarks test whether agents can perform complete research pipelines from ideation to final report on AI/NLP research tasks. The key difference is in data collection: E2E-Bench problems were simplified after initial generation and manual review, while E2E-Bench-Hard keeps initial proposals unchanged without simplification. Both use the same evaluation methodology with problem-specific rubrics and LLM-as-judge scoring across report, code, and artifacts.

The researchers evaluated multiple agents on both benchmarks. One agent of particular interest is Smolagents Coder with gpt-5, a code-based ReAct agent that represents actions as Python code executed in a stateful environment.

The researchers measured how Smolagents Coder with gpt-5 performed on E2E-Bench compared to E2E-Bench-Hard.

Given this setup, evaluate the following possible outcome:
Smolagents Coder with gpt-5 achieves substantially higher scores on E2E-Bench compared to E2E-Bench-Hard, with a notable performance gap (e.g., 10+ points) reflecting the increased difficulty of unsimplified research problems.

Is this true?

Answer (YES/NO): YES